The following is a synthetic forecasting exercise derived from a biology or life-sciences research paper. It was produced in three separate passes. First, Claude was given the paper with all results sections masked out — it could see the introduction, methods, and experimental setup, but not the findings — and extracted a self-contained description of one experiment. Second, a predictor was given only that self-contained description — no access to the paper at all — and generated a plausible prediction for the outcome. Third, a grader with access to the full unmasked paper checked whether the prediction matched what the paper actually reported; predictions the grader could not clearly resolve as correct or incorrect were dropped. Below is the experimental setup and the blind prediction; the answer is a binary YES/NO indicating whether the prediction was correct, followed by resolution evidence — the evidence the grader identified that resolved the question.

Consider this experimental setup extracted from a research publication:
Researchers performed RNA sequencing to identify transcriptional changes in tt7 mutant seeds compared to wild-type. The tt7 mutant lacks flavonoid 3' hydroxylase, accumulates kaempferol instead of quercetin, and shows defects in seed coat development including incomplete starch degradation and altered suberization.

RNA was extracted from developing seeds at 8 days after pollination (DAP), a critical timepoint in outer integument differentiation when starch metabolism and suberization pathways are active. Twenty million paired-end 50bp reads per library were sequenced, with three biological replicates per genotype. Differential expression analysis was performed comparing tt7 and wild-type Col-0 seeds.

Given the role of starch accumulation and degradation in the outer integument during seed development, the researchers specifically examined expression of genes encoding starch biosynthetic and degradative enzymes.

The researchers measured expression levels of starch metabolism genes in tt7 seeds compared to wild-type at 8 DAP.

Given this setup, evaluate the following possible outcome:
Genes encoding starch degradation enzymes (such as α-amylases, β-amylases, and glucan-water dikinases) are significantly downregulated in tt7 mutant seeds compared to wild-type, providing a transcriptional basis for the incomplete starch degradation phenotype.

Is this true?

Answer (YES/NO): NO